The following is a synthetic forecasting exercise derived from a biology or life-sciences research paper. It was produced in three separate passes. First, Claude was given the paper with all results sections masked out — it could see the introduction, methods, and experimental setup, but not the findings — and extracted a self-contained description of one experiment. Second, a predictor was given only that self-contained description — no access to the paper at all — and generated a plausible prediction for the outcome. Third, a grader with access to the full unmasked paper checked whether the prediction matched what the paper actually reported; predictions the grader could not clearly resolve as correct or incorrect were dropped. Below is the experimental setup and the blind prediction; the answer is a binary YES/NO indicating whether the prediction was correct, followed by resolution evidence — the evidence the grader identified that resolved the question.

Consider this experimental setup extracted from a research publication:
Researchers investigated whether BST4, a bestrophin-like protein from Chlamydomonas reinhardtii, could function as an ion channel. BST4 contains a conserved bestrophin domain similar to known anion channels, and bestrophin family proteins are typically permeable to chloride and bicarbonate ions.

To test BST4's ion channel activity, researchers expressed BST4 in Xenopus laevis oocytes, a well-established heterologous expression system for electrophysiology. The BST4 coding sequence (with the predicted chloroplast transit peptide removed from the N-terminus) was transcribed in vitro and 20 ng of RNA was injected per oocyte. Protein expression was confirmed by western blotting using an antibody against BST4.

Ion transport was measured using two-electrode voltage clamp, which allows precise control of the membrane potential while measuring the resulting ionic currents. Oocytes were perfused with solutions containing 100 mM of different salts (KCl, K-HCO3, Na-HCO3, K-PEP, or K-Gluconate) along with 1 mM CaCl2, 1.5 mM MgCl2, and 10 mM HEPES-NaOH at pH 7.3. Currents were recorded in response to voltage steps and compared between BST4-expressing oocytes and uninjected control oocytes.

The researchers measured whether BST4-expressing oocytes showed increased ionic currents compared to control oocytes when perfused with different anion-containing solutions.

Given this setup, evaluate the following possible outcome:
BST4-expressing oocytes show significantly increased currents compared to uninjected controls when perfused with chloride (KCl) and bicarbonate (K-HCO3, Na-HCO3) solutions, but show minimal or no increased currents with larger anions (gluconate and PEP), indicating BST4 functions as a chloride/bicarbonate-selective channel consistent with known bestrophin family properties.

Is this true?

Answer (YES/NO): NO